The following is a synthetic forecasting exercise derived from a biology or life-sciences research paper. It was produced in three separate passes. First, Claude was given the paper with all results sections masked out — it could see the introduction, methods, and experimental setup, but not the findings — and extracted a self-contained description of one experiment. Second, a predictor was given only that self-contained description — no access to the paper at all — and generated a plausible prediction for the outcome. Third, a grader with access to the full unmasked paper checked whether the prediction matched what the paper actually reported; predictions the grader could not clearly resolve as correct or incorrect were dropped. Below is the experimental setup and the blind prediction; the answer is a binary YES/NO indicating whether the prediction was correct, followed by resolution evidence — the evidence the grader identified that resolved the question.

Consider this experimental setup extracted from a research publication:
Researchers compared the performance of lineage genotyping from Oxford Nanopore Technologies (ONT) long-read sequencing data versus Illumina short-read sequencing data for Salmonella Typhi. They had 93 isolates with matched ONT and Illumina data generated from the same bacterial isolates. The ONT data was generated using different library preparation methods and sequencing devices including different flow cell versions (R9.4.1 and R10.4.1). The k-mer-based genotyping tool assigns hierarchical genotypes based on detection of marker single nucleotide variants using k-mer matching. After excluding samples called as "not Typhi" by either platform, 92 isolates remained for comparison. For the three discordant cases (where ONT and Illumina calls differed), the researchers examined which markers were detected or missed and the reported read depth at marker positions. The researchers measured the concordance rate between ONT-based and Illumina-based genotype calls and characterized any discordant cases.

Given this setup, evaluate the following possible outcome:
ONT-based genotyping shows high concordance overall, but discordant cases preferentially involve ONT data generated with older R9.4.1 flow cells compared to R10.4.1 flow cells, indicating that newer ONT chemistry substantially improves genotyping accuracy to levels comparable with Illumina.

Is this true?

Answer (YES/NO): NO